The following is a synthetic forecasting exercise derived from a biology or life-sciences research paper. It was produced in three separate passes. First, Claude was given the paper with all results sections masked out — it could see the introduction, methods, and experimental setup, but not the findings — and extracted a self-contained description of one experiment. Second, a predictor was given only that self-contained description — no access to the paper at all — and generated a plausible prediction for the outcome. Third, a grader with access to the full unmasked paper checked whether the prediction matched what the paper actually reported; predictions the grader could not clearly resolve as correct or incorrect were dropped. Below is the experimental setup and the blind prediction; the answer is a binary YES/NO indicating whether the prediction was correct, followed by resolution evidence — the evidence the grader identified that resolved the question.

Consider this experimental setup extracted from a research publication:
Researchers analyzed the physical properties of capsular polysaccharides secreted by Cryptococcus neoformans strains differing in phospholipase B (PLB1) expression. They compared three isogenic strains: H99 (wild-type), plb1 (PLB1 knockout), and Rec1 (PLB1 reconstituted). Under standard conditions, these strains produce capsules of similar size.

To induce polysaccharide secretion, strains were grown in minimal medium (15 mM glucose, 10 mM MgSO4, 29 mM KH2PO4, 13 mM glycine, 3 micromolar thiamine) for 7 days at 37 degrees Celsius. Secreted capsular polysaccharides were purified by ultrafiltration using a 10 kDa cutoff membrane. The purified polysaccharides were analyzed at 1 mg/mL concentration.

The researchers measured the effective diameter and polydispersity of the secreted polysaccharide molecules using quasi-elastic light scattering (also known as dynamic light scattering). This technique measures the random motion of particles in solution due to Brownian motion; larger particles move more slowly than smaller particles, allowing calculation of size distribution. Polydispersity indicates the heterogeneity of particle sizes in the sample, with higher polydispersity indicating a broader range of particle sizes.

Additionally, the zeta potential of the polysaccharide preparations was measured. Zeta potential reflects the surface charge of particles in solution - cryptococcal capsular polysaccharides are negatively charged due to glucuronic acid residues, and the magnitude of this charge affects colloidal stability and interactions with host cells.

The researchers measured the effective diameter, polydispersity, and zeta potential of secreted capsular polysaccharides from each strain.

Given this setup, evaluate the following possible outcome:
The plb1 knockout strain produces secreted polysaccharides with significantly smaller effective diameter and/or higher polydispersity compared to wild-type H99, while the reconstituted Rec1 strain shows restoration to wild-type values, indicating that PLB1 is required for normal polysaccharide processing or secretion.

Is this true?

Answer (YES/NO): NO